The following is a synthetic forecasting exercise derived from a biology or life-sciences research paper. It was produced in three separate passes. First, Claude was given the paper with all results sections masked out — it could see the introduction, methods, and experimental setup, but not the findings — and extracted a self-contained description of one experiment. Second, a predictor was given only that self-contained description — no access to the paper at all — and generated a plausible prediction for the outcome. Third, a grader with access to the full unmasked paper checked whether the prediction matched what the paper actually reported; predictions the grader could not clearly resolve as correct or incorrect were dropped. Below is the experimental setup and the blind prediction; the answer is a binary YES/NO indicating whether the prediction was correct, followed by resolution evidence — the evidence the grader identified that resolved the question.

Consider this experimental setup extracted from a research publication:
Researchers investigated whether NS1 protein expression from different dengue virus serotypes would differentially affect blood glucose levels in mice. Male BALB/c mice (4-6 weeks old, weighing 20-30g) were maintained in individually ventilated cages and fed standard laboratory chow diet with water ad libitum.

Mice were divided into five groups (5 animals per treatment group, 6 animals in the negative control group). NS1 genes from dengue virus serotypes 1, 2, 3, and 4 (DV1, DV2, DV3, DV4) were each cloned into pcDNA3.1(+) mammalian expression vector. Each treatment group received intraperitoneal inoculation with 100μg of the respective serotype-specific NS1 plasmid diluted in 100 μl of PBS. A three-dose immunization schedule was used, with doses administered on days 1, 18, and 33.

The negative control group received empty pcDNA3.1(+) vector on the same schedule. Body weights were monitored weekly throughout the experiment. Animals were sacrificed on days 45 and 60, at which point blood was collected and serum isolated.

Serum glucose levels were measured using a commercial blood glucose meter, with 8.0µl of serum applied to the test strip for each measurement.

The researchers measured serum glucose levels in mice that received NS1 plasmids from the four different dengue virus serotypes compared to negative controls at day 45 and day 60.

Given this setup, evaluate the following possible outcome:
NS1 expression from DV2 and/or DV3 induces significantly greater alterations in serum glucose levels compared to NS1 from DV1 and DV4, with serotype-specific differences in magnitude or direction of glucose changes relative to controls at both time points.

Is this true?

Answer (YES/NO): NO